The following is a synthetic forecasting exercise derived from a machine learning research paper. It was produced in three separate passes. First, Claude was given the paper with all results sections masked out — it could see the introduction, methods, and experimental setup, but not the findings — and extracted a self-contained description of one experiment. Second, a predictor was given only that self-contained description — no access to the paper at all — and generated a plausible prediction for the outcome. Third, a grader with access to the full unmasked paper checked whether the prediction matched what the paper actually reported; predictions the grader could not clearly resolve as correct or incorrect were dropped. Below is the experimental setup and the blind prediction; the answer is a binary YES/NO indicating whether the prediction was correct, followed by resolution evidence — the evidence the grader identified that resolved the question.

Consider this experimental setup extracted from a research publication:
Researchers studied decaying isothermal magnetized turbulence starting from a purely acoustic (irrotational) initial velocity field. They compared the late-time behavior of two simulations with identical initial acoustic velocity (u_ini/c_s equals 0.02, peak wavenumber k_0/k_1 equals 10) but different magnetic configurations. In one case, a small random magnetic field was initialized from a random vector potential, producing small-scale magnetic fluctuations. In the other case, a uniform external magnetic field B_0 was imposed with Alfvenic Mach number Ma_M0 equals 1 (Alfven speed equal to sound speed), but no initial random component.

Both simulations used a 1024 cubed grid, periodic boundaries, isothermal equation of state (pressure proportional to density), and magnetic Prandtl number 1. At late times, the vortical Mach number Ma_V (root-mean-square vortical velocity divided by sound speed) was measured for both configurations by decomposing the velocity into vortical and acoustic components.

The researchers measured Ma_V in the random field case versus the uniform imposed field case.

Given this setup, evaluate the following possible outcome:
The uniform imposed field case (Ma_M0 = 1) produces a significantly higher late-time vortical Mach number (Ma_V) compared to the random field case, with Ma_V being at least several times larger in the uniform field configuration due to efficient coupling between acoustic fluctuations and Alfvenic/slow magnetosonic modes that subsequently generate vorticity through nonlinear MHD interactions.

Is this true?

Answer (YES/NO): NO